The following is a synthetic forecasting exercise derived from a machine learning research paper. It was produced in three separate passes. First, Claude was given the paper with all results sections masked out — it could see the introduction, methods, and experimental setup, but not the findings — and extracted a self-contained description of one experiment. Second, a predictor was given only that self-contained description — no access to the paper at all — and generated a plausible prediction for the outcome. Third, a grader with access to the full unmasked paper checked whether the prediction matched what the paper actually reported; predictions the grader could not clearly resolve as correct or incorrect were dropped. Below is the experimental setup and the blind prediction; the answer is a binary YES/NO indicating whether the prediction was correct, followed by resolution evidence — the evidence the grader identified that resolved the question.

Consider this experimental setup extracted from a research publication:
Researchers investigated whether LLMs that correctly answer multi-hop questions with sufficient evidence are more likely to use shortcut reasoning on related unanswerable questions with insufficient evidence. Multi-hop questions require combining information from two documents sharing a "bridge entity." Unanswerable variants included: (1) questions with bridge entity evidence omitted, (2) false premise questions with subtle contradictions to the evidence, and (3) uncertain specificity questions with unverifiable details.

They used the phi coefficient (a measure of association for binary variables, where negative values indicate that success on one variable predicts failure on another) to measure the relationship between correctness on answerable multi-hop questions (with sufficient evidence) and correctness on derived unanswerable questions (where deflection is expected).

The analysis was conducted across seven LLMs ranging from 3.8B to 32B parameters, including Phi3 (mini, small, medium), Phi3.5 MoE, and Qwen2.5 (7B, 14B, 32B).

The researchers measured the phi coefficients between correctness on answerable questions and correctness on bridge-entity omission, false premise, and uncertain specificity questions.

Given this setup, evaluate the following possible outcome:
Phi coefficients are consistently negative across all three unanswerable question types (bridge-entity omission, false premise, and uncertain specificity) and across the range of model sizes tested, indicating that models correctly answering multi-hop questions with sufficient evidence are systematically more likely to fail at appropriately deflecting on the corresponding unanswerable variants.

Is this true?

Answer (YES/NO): NO